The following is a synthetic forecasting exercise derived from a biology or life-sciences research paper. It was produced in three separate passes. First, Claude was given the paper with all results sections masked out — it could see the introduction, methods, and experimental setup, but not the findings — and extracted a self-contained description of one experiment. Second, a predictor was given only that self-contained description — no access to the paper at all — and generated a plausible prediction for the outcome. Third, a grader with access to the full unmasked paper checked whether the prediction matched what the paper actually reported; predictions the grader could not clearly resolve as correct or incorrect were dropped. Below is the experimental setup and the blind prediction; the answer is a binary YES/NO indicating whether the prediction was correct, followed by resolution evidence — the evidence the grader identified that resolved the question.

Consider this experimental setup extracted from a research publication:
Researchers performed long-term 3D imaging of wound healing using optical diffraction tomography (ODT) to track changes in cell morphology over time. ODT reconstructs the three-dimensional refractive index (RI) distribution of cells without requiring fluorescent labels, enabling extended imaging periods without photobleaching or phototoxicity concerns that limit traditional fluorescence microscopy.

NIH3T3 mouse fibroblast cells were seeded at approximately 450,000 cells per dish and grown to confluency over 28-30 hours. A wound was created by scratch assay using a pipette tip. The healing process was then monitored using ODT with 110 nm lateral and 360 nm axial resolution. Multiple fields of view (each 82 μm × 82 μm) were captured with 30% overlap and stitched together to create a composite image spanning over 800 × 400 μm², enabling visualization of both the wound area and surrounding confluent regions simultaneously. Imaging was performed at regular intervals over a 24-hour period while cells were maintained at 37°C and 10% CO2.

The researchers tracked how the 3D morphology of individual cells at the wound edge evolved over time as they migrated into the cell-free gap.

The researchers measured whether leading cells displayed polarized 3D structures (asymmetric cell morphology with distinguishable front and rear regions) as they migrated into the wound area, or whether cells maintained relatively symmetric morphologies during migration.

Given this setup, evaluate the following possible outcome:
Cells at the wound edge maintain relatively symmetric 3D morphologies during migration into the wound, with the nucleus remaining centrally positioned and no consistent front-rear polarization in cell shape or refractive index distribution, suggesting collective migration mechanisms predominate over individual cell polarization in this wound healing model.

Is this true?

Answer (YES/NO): NO